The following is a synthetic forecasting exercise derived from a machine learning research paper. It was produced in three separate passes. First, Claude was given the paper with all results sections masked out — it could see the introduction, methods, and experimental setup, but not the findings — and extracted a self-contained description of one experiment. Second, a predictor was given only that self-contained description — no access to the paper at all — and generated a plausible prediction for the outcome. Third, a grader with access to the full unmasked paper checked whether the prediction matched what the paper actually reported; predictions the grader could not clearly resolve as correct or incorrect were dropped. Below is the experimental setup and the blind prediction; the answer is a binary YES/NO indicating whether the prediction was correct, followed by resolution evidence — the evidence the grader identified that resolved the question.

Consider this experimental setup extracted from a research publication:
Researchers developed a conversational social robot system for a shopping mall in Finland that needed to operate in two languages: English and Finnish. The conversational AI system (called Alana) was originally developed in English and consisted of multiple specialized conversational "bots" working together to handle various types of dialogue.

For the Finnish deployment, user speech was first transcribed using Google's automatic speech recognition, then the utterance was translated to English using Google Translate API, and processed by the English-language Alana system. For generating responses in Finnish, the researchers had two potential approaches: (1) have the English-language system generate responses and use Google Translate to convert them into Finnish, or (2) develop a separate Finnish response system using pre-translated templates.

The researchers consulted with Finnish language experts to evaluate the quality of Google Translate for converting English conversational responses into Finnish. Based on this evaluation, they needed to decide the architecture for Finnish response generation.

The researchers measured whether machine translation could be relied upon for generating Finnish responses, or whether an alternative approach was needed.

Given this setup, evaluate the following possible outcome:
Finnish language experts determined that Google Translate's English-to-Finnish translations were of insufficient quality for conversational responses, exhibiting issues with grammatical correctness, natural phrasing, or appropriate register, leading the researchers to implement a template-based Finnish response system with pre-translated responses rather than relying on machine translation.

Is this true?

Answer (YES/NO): YES